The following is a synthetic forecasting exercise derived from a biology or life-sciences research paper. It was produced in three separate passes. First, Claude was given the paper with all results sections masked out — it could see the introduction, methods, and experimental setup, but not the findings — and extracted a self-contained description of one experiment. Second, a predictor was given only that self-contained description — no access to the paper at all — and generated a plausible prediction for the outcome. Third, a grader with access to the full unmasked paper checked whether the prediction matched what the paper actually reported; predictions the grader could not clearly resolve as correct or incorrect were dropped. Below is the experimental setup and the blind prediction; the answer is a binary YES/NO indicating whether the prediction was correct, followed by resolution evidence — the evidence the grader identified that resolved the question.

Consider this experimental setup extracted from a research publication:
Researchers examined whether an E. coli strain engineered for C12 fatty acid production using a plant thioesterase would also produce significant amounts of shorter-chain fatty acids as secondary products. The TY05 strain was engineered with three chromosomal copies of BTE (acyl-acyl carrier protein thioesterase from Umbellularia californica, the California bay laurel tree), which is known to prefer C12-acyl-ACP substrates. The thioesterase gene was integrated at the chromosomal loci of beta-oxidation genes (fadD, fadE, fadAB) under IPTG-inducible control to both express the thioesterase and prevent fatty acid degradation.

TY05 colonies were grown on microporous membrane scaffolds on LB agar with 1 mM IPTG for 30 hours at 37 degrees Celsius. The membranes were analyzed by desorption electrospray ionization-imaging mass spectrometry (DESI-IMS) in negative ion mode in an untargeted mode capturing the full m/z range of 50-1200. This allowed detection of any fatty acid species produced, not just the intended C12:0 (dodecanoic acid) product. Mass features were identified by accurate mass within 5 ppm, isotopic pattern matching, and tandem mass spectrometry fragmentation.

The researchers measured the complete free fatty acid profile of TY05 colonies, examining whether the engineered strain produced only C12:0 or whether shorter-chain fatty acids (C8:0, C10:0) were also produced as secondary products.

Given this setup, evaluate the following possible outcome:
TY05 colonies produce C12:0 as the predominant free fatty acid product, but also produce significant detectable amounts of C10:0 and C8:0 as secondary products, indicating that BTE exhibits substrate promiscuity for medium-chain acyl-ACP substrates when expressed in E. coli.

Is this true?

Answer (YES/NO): NO